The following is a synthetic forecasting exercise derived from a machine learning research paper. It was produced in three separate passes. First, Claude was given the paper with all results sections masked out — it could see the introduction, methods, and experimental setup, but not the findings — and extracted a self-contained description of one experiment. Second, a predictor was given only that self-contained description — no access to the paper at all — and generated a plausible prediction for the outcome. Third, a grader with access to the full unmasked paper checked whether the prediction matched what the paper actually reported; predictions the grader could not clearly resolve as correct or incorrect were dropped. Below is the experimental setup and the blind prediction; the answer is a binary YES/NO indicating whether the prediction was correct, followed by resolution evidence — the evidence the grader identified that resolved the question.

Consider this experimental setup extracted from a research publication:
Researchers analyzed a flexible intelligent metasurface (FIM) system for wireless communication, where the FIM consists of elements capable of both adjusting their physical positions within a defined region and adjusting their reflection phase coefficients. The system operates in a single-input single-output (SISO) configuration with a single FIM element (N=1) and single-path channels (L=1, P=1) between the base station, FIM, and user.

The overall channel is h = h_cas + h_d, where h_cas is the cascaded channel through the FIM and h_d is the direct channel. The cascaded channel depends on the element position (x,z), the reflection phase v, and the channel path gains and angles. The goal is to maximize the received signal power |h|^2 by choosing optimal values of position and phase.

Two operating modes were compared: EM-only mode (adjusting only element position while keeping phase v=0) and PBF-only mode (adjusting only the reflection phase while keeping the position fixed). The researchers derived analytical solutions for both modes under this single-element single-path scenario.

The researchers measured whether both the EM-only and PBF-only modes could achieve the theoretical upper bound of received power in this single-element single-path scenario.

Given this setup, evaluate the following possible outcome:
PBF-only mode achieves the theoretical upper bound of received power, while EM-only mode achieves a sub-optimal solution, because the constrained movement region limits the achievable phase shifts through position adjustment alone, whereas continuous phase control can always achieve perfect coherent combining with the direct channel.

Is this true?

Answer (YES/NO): NO